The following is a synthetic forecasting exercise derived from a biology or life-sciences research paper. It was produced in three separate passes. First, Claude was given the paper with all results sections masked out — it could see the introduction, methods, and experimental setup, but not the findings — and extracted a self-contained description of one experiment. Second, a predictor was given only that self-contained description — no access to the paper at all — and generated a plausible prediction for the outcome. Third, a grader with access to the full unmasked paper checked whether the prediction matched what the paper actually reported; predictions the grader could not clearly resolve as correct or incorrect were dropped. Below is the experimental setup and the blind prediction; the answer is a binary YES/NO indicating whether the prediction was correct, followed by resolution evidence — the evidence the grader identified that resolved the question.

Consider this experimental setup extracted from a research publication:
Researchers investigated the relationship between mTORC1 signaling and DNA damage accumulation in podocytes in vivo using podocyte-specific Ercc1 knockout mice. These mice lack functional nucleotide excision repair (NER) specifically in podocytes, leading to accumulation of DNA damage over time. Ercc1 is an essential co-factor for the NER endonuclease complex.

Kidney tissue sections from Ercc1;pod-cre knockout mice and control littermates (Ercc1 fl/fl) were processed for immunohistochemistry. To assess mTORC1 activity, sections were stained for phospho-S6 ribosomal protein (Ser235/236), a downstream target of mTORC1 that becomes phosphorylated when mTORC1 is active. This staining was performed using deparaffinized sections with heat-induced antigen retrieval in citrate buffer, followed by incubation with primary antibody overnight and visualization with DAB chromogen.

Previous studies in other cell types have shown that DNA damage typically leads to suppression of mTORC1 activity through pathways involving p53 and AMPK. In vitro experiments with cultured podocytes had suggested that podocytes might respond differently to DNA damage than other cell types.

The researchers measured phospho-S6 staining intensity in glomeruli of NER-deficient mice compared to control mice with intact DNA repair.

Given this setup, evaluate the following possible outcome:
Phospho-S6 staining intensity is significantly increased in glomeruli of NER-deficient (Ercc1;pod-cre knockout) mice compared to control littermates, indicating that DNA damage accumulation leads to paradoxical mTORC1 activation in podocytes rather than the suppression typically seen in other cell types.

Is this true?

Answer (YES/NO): YES